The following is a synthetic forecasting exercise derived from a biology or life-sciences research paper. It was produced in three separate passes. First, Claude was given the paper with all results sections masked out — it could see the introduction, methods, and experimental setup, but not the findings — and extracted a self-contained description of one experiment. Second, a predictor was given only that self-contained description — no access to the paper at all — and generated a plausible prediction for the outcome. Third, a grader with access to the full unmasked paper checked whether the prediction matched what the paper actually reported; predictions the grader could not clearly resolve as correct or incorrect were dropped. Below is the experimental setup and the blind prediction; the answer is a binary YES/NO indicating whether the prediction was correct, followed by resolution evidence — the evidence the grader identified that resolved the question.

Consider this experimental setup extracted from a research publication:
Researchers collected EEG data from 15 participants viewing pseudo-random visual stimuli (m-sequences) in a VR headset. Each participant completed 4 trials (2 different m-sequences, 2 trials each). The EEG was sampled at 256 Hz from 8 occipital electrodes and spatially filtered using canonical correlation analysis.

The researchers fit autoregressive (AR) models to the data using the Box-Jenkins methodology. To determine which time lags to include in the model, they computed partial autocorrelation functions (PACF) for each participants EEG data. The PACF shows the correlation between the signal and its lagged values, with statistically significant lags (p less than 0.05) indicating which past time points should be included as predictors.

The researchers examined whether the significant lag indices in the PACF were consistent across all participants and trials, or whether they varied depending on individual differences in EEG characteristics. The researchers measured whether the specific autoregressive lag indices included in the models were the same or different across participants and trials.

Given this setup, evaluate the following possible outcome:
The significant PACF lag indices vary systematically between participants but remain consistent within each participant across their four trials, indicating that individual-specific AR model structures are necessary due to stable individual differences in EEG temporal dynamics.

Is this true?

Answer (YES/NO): NO